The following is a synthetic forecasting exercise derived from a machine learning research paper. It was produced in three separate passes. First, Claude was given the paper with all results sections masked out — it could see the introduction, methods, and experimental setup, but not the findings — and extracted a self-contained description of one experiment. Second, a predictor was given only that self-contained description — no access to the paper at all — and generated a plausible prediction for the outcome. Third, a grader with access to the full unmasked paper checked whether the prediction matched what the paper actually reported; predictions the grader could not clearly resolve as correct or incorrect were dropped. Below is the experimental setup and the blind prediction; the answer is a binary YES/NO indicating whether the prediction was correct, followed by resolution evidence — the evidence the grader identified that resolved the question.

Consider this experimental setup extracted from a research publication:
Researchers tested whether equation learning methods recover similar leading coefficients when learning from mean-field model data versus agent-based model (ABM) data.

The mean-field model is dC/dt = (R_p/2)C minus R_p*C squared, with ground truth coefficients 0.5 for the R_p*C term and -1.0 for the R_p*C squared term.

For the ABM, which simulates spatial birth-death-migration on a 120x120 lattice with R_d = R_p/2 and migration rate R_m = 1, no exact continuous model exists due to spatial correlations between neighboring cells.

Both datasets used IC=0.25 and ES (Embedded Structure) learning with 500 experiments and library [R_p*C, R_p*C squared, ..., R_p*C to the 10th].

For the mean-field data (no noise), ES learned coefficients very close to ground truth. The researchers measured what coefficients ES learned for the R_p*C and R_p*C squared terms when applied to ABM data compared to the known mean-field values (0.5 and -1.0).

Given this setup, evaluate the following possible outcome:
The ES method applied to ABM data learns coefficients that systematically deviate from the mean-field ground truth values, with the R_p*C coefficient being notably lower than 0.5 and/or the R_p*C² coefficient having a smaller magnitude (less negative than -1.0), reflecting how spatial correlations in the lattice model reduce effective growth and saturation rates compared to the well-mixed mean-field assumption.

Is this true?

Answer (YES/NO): YES